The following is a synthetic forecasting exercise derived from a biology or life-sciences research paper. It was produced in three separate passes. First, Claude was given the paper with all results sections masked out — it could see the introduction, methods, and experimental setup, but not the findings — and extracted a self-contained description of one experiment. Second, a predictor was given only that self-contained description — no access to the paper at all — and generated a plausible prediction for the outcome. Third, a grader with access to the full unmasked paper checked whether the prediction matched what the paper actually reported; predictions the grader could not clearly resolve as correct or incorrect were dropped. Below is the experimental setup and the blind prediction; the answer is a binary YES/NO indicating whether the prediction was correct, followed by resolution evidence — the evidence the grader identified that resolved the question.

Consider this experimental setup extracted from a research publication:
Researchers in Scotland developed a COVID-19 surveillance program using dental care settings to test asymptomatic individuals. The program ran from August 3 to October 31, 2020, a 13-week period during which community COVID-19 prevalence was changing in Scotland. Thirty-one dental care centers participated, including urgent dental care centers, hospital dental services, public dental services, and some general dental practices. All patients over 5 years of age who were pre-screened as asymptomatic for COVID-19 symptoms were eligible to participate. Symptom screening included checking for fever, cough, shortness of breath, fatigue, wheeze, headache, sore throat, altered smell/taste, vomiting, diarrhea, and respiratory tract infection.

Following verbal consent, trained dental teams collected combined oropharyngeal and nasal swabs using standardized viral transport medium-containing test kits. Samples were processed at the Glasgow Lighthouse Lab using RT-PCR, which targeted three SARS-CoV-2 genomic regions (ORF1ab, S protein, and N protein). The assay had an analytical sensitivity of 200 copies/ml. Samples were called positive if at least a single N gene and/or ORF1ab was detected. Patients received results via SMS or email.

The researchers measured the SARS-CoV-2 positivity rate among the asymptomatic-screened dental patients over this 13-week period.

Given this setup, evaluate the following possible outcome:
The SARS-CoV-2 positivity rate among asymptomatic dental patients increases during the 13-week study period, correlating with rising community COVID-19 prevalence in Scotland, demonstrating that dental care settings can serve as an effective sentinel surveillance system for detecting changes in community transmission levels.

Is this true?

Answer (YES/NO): YES